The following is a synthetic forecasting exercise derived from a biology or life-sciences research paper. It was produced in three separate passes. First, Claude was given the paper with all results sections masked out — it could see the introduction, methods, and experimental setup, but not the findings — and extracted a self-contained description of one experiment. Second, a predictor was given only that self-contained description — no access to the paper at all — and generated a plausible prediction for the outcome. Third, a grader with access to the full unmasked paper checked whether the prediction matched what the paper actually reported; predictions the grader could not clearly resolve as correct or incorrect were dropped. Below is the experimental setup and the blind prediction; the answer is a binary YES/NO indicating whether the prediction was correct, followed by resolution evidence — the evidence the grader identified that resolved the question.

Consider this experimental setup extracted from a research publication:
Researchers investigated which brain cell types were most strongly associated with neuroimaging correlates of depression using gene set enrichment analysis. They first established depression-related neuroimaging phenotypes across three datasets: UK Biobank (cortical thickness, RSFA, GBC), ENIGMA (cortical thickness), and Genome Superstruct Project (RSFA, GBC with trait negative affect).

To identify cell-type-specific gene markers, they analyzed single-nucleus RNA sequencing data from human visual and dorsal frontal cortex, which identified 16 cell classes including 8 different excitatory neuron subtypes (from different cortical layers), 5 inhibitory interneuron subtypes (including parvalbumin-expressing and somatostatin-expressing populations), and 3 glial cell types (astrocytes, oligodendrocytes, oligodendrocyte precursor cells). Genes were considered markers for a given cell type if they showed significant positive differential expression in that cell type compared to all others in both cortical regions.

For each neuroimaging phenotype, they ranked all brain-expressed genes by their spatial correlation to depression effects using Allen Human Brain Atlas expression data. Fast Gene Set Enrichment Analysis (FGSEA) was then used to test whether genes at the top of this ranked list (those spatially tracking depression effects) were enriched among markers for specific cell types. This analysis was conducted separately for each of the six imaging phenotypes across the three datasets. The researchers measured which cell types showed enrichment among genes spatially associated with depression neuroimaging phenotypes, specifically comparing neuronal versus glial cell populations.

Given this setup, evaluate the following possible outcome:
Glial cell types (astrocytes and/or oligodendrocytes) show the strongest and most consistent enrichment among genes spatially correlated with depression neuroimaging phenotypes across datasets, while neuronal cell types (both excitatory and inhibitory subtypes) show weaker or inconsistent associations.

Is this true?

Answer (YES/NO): NO